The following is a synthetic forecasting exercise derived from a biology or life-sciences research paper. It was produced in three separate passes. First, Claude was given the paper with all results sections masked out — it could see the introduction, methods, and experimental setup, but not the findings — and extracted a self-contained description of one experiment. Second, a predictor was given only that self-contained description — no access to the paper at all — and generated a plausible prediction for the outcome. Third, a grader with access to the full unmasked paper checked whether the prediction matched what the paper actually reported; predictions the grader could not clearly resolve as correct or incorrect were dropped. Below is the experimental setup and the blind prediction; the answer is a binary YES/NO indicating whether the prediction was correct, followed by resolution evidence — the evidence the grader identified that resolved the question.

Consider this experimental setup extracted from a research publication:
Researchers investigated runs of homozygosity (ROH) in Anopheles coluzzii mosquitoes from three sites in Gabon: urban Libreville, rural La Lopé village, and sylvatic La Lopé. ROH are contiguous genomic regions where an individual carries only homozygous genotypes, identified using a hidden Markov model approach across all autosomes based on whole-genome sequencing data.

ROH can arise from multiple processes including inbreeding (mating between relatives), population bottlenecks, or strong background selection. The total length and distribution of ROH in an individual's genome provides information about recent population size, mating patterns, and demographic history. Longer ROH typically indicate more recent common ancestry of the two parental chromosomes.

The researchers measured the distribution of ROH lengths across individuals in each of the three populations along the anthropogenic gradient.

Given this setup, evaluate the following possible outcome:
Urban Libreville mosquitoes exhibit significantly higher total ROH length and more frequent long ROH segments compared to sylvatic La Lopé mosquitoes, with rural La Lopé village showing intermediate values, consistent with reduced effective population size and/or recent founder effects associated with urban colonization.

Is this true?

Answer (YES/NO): NO